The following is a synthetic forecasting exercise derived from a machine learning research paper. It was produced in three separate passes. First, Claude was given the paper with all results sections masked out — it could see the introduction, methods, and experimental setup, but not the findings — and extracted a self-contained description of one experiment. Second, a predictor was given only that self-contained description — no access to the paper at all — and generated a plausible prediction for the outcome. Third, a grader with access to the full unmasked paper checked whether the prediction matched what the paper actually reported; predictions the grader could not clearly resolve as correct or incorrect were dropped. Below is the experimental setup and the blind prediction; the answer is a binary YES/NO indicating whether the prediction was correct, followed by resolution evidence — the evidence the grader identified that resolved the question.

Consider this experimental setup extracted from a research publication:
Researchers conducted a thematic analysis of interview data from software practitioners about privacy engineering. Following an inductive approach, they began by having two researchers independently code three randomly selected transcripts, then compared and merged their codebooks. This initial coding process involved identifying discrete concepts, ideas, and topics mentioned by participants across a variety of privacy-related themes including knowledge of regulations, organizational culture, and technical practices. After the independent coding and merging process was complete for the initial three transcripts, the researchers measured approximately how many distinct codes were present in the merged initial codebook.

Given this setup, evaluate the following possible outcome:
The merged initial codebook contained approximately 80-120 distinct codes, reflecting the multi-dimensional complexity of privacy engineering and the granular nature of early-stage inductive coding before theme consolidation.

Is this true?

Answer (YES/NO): NO